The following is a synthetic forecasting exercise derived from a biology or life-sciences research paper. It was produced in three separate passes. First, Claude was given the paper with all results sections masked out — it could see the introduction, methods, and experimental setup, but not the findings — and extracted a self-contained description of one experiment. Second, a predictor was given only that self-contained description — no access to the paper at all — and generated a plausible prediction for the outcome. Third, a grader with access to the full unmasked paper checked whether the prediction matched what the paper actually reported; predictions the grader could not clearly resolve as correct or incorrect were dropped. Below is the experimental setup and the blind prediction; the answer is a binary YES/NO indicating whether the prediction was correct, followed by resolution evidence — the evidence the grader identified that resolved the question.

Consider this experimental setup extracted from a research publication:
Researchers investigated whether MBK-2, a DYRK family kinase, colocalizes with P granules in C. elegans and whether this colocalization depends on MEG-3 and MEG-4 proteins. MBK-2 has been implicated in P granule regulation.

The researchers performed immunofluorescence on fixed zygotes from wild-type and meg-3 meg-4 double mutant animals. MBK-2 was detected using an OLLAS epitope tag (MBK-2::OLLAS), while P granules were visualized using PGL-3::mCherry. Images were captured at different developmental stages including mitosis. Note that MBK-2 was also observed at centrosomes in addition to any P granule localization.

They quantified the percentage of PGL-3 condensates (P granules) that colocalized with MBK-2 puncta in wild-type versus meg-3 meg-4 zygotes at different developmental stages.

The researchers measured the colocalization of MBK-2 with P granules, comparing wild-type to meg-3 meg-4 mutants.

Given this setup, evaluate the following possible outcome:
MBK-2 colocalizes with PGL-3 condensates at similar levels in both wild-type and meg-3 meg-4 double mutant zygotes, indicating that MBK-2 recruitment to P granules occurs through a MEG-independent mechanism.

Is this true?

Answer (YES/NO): NO